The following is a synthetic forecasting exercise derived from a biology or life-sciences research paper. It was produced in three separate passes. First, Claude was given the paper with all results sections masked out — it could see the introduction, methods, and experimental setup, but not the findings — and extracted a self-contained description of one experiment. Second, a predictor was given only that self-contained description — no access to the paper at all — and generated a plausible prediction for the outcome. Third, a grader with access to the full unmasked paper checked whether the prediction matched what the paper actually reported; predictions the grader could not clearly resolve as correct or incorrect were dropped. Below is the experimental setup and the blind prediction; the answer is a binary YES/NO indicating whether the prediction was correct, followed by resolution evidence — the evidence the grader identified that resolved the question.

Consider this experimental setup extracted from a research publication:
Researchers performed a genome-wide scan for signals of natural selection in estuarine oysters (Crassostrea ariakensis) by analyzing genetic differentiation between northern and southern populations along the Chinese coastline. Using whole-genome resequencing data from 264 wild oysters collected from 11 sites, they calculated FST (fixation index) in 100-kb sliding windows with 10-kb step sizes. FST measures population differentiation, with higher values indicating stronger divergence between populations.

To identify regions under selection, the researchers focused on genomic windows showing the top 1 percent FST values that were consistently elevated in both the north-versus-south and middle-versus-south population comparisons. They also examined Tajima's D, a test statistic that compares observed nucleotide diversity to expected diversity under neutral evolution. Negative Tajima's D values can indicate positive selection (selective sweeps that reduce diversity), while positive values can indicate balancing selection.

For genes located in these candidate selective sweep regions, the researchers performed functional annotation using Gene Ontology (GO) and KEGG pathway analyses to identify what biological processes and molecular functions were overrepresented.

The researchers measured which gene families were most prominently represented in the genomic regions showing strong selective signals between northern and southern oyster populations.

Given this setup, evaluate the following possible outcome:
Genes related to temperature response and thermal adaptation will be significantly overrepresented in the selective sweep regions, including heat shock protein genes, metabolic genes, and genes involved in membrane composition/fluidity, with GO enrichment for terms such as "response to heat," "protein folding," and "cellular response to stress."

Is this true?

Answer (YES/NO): NO